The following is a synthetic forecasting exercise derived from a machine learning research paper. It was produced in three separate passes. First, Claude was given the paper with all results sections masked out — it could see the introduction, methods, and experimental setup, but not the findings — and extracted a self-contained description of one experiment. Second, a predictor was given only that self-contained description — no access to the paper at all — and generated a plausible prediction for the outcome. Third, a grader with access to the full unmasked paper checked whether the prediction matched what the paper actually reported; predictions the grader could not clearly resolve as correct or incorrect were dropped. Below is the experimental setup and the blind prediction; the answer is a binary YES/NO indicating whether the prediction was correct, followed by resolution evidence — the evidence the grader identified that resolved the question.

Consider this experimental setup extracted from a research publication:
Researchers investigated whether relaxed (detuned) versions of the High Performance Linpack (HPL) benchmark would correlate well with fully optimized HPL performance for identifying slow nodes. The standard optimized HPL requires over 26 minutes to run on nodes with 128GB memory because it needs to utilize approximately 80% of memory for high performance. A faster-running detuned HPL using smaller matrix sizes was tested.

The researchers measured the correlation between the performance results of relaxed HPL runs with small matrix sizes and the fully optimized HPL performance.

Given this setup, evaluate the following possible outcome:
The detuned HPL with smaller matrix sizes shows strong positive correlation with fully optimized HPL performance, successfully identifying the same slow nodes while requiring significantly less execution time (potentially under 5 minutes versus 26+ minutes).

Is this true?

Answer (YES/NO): NO